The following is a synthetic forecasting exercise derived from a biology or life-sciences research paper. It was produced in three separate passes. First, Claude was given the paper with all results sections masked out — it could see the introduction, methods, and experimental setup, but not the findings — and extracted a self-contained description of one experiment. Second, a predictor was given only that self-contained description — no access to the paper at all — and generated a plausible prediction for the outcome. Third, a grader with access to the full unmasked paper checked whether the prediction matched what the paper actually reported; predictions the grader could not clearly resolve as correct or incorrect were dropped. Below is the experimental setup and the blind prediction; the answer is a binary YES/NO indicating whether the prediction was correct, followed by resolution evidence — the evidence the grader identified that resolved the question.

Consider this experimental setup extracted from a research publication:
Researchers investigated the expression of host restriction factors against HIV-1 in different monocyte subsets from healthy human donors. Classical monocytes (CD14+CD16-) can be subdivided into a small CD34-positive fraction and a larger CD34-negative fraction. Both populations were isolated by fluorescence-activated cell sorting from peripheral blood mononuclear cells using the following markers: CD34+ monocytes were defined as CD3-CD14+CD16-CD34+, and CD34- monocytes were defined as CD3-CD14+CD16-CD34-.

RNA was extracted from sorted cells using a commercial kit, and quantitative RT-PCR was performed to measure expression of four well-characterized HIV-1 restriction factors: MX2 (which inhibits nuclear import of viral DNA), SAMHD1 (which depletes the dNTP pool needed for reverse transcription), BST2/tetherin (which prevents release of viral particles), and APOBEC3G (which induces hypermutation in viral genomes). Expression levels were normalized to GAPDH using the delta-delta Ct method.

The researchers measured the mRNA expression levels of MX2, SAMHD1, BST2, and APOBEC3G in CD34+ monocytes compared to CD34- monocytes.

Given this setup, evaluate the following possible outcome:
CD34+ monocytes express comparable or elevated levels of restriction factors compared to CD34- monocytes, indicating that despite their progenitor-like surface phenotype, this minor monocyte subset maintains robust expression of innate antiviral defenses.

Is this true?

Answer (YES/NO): NO